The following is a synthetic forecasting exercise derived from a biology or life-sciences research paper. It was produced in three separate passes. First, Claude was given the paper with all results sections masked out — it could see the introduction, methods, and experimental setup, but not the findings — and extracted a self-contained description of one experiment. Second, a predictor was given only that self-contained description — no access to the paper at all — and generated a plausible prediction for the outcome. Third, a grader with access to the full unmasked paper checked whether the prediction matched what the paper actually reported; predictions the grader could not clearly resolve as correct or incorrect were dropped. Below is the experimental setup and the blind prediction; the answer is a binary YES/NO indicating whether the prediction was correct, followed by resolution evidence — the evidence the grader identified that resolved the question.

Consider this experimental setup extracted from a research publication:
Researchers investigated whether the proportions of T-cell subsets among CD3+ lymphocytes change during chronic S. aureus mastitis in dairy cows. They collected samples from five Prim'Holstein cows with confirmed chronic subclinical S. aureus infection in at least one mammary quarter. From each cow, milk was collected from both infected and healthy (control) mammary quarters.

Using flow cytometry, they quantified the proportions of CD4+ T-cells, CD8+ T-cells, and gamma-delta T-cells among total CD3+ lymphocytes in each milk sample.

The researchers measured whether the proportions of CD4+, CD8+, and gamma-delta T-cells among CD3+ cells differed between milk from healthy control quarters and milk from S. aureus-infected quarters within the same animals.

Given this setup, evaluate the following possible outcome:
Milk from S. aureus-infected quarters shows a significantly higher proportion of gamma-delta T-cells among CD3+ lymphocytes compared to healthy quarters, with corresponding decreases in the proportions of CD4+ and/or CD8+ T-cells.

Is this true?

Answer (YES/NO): NO